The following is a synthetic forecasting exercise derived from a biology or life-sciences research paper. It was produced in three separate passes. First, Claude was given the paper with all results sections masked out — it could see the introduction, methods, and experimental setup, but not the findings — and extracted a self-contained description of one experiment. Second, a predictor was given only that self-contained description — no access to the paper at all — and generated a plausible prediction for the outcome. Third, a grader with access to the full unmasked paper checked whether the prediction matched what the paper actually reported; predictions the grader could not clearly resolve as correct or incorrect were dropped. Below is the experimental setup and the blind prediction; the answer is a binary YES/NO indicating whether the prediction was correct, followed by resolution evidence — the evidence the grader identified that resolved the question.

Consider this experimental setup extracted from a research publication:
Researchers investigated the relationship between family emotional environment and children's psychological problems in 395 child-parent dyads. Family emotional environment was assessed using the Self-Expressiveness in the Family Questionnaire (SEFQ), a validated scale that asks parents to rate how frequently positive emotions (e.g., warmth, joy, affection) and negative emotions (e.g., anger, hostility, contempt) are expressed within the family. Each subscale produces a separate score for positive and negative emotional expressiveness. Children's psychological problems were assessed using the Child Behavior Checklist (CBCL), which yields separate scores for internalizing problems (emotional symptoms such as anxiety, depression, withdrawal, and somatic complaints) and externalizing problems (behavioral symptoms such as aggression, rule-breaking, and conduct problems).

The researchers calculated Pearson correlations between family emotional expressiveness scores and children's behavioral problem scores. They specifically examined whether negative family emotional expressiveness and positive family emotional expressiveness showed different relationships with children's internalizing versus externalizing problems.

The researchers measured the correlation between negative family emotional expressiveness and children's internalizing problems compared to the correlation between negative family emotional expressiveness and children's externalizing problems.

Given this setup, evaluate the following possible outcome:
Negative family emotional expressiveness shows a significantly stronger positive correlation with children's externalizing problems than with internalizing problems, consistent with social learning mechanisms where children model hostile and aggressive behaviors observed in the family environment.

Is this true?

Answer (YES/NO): NO